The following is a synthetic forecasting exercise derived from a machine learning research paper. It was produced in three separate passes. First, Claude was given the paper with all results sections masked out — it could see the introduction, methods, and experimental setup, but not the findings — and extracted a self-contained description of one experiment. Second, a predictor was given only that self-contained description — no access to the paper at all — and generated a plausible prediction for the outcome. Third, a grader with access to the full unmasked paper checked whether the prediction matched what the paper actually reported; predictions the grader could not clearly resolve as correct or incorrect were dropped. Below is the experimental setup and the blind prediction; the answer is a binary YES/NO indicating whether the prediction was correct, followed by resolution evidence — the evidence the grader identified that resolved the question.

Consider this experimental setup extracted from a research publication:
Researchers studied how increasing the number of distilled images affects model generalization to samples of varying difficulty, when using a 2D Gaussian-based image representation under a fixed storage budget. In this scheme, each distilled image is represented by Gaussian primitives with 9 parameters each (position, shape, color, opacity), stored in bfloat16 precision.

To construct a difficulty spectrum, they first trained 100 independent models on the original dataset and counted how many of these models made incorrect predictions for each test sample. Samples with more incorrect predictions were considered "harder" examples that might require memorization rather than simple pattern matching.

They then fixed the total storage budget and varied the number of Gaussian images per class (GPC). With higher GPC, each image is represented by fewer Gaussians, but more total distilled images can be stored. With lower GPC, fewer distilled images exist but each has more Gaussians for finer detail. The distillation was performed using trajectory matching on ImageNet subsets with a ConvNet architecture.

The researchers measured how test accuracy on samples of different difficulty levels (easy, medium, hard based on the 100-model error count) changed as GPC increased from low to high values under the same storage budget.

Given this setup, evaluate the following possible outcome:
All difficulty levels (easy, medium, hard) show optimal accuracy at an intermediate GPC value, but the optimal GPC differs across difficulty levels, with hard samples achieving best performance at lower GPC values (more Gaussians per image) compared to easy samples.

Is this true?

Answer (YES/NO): NO